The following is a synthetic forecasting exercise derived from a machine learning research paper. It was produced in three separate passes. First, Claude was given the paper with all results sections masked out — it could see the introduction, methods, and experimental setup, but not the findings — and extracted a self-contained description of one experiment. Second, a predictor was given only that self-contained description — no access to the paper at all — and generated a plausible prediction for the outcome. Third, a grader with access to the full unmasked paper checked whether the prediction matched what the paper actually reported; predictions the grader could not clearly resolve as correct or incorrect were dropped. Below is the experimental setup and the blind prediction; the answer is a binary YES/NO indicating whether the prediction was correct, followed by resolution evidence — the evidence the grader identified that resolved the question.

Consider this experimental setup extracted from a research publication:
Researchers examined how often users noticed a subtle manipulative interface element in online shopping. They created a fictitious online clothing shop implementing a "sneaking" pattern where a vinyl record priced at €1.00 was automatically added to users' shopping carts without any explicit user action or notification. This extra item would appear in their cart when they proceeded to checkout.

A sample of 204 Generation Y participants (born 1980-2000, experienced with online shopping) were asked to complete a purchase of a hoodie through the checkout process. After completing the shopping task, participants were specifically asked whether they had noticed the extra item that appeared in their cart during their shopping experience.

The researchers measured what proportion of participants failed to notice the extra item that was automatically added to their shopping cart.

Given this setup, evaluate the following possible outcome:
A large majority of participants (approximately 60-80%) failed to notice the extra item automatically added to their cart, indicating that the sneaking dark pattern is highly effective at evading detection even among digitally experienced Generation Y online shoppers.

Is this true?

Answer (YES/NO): NO